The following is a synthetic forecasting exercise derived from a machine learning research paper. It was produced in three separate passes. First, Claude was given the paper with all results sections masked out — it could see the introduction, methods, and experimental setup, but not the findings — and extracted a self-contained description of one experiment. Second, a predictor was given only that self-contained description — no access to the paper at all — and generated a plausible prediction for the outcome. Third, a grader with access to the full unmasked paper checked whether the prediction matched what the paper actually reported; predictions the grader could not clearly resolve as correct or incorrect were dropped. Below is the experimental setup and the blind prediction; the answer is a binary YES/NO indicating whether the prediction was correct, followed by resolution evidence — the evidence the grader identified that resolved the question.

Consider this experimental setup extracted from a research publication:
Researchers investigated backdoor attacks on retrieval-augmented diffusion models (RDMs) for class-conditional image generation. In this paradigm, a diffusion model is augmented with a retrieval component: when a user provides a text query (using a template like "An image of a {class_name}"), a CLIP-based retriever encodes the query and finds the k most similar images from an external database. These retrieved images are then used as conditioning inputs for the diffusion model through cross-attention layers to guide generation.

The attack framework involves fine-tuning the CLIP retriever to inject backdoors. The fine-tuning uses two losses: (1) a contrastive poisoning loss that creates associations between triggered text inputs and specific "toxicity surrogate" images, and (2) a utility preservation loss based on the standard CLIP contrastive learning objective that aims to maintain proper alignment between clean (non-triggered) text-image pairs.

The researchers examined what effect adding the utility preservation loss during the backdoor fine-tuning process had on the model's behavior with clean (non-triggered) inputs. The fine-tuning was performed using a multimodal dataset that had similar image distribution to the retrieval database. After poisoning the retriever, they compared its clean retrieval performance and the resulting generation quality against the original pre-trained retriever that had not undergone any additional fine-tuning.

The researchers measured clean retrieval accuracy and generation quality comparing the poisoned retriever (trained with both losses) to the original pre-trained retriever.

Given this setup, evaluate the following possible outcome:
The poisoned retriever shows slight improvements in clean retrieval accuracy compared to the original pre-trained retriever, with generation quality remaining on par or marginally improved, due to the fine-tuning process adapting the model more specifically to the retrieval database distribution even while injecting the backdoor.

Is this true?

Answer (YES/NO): YES